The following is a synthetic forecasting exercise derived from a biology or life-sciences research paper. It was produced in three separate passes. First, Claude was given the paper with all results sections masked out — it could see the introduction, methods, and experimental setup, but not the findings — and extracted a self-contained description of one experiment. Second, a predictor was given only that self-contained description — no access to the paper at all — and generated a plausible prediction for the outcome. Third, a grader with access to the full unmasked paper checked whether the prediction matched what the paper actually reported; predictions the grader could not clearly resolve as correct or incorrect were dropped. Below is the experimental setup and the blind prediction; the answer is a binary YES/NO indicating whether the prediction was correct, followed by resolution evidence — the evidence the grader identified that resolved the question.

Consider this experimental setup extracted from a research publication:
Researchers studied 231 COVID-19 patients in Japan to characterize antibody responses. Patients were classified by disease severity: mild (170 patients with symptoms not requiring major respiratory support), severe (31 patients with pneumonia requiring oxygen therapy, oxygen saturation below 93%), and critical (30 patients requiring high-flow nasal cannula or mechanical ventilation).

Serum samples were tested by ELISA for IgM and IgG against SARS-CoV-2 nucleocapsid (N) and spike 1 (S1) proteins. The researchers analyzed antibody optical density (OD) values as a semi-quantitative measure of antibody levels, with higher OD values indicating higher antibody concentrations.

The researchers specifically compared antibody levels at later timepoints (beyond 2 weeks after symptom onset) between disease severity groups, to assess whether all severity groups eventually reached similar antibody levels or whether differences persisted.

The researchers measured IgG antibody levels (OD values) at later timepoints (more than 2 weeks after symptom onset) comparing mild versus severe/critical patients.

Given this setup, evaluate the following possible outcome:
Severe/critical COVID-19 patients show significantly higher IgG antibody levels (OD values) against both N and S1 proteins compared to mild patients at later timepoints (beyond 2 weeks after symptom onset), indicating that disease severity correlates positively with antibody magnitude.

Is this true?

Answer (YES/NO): YES